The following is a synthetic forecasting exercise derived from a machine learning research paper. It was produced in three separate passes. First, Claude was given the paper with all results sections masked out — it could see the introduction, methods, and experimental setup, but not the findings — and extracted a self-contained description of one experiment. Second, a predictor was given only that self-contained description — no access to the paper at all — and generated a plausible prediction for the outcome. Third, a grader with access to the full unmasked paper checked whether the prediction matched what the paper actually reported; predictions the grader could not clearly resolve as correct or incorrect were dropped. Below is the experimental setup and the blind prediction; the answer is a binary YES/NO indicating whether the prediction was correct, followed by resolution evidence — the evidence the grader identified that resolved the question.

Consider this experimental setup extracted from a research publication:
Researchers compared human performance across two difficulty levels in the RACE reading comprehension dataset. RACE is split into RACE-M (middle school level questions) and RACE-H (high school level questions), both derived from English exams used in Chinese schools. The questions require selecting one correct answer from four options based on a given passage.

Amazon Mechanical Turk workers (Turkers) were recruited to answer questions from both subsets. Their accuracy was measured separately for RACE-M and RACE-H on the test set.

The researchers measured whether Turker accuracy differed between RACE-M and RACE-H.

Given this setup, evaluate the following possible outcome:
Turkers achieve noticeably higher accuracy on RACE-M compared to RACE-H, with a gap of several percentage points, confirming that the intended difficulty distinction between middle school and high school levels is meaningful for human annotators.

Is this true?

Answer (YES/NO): YES